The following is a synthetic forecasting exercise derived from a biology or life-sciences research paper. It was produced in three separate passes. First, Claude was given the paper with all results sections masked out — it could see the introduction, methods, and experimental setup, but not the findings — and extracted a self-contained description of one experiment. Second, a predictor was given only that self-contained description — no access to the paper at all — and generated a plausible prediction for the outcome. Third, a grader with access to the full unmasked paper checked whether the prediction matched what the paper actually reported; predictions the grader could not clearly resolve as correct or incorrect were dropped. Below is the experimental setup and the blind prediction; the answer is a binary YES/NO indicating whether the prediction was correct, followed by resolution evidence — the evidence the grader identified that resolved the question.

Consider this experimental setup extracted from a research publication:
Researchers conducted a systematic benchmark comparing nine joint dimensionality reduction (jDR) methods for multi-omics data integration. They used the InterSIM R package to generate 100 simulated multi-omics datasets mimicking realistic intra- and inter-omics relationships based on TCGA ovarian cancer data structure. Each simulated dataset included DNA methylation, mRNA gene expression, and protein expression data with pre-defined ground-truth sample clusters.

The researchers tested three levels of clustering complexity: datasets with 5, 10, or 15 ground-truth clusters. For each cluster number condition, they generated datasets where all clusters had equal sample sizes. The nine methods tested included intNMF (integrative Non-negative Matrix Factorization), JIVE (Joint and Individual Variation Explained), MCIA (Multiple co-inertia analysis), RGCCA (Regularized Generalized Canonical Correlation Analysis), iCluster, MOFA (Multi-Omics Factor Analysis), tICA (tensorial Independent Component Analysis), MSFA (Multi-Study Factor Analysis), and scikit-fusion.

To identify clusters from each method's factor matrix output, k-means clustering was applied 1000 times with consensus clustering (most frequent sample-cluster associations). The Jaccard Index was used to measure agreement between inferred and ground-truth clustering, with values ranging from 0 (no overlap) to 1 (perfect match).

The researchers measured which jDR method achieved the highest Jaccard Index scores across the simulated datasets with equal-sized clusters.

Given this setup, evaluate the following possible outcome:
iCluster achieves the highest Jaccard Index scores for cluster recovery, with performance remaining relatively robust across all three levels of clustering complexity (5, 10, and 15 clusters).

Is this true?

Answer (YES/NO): NO